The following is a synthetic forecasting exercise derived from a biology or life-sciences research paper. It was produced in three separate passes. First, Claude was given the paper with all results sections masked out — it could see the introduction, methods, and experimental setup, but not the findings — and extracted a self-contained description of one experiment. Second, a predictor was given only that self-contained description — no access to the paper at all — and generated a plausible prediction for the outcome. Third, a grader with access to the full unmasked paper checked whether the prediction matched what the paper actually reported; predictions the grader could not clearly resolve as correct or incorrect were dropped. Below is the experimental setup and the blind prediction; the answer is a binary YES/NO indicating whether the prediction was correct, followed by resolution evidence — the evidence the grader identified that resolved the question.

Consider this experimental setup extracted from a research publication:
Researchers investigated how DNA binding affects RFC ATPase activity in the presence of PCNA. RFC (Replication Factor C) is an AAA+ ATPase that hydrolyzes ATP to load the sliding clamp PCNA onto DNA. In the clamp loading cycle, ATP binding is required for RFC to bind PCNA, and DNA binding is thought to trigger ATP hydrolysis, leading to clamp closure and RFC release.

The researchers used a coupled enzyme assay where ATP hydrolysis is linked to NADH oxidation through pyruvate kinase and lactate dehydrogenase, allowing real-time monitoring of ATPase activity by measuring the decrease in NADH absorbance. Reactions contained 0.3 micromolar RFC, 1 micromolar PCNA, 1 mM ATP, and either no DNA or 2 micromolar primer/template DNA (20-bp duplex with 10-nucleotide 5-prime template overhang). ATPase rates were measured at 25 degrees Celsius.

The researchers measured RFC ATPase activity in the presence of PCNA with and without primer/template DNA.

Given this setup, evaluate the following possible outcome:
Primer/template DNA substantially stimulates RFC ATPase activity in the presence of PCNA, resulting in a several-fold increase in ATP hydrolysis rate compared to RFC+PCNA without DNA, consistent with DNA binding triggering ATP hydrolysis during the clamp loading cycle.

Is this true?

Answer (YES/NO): YES